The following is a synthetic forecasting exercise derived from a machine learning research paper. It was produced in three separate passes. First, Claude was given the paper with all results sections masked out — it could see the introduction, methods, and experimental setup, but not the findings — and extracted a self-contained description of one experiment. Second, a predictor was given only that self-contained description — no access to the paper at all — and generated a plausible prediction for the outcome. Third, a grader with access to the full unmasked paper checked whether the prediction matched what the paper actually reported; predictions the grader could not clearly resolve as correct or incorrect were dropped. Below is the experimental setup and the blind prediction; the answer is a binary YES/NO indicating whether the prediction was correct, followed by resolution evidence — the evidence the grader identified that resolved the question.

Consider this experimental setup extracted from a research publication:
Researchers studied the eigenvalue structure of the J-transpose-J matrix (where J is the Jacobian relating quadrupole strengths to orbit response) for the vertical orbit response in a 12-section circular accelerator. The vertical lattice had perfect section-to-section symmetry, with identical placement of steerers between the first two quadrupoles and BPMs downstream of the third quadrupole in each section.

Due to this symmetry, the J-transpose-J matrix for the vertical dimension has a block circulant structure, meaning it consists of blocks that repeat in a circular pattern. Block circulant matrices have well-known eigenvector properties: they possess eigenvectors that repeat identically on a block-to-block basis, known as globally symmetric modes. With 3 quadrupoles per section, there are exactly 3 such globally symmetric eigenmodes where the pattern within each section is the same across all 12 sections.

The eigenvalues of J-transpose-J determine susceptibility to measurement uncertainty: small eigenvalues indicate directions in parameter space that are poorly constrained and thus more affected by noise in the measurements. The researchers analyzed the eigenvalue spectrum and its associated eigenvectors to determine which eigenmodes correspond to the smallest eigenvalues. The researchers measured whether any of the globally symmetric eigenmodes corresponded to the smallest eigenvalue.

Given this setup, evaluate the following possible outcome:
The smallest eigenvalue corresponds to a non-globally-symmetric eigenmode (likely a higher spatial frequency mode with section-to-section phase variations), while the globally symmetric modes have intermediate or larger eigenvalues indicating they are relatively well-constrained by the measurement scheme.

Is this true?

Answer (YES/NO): NO